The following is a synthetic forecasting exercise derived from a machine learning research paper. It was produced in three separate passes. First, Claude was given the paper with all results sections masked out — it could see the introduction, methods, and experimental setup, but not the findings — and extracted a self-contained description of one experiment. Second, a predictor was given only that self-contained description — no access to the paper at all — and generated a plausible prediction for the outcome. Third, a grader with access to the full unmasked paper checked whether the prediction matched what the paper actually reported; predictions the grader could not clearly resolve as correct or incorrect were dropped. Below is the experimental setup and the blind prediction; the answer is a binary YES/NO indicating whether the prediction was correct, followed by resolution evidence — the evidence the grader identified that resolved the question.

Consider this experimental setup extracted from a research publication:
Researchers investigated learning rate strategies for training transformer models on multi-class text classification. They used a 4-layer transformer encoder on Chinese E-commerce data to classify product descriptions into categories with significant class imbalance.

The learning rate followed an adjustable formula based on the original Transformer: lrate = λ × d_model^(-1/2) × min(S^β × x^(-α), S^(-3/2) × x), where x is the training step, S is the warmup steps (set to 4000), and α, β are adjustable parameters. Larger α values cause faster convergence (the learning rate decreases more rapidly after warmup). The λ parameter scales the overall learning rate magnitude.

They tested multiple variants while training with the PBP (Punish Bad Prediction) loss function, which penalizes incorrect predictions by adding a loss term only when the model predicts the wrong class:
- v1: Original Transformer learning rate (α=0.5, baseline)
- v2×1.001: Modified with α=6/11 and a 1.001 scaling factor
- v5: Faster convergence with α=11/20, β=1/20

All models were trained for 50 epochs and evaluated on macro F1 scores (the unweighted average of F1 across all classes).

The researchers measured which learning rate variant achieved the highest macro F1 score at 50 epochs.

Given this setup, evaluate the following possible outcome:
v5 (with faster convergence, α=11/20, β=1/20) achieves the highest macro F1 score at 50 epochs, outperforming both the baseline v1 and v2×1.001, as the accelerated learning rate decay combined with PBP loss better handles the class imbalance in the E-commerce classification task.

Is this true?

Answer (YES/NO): YES